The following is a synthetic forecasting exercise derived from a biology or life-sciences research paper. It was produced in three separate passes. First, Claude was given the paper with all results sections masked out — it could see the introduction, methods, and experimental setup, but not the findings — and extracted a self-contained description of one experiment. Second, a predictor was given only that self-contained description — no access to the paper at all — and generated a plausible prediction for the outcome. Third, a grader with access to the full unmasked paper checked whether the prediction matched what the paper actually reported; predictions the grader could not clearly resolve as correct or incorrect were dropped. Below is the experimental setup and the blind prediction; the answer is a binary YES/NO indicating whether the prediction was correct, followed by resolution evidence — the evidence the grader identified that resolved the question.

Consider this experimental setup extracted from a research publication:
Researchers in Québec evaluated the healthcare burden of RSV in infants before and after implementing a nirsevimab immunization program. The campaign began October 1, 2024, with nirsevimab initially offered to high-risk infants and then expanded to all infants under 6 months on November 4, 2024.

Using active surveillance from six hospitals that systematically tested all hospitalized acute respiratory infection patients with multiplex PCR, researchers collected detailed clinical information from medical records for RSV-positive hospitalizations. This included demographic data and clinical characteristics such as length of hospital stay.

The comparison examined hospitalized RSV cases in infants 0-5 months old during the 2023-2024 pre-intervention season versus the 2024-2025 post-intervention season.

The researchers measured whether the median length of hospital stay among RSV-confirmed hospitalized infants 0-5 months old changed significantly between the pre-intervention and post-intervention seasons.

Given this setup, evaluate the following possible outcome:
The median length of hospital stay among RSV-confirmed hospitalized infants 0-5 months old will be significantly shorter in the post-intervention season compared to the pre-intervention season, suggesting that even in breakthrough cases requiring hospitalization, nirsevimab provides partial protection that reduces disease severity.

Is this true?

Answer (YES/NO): NO